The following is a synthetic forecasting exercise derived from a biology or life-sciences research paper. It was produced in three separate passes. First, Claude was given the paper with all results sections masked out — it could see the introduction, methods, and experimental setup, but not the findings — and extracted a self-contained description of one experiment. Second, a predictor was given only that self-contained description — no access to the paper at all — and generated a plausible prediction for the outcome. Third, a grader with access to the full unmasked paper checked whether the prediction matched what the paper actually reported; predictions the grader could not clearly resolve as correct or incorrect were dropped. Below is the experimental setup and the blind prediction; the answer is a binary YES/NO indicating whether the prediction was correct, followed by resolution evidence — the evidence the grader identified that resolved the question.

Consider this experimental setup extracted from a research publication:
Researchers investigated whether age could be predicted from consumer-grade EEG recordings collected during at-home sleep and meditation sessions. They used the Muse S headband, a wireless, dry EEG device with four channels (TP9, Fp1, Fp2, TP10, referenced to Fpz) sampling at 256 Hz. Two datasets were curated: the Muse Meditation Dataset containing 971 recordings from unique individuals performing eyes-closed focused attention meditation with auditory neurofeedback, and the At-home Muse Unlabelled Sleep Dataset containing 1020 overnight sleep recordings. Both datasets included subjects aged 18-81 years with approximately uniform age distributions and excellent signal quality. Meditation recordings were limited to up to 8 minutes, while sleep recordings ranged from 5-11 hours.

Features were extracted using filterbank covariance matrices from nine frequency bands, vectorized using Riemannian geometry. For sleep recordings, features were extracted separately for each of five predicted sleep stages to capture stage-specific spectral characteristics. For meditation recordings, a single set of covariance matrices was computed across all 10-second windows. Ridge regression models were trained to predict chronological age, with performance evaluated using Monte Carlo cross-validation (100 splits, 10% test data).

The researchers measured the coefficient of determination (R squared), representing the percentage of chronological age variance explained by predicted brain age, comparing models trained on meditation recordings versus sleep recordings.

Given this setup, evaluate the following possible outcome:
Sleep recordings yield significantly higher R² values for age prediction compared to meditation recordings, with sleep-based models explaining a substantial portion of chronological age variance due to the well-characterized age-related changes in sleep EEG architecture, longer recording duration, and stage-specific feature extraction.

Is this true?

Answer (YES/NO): YES